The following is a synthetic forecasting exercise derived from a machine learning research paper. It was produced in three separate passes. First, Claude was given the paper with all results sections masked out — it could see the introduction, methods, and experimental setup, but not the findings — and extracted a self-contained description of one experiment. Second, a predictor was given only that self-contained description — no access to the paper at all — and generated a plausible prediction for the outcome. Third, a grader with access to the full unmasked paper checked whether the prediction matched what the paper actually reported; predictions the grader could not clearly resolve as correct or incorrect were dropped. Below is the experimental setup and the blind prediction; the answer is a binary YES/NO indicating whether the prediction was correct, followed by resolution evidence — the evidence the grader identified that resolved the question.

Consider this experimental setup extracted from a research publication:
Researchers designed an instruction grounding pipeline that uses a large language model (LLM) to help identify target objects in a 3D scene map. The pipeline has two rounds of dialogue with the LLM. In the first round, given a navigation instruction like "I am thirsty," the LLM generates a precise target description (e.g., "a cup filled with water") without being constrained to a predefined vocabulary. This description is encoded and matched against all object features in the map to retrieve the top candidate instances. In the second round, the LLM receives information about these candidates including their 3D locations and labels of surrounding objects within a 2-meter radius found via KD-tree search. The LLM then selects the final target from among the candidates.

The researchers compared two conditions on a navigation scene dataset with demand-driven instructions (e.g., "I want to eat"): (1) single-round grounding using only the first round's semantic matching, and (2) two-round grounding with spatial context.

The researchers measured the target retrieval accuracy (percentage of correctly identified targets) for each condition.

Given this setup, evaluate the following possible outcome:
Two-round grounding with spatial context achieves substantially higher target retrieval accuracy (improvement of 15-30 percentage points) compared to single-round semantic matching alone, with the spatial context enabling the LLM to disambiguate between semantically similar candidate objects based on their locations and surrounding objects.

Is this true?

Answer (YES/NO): NO